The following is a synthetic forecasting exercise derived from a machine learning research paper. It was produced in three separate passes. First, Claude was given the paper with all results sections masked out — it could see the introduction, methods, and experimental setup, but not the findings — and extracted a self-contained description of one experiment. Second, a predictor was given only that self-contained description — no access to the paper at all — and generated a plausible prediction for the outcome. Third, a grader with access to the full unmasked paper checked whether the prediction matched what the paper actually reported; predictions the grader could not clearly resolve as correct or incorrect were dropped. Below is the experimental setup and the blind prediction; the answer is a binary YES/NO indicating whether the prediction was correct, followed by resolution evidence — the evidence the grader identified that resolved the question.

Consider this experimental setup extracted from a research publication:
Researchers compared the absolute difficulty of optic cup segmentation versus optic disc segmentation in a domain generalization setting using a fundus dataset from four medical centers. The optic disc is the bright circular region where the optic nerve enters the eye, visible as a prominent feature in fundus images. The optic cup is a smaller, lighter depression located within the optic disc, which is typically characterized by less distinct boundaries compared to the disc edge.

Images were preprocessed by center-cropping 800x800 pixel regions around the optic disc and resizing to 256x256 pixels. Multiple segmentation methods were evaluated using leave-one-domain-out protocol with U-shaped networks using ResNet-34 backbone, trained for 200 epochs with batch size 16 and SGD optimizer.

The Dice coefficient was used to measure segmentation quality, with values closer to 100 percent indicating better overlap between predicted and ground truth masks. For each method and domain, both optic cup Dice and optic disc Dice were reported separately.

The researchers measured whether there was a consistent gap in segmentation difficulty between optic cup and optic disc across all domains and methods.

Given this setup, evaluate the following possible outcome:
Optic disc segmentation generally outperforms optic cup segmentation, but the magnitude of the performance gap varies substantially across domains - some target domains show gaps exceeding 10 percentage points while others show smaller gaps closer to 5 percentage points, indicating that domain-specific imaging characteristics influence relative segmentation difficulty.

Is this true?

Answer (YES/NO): YES